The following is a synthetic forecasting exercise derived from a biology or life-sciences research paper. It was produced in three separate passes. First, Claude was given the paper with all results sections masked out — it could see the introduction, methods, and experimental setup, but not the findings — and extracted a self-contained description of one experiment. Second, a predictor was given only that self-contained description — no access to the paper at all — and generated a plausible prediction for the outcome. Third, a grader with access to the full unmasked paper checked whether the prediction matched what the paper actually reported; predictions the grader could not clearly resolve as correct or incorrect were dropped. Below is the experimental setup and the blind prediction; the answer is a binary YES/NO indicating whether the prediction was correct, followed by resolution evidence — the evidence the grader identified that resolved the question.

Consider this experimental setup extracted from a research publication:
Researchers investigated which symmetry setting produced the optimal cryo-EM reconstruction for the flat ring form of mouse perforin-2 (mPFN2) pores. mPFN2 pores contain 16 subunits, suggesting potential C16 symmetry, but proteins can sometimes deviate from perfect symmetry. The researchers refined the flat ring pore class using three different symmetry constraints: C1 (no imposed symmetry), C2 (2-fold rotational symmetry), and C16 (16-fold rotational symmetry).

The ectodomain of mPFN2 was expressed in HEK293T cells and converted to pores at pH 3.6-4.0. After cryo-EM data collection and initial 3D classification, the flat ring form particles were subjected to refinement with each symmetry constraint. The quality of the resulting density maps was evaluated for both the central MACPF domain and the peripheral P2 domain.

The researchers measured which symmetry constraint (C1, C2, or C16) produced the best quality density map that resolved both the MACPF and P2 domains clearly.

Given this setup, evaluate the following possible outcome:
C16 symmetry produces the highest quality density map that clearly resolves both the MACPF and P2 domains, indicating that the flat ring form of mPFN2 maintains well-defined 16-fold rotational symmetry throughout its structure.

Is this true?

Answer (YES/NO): NO